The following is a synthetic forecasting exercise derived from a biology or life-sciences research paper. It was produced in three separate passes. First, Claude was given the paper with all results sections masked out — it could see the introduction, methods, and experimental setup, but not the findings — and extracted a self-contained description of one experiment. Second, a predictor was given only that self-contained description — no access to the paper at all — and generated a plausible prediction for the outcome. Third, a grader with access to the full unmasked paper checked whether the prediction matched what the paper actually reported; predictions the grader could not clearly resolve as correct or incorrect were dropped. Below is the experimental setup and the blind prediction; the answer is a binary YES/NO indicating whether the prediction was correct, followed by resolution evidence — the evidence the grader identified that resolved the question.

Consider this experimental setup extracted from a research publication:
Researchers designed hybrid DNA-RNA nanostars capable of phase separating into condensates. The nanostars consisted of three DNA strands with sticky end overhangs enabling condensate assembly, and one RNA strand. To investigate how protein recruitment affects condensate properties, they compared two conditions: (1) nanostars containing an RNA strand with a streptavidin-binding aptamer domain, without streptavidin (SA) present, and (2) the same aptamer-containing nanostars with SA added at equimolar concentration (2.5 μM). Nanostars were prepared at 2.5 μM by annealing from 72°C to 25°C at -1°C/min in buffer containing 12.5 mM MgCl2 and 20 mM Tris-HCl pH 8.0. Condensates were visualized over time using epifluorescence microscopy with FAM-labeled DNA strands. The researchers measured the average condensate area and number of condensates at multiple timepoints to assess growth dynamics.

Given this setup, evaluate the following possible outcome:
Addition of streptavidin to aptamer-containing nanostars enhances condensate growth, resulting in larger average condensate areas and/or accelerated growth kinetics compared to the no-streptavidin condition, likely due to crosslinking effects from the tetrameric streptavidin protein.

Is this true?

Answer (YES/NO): NO